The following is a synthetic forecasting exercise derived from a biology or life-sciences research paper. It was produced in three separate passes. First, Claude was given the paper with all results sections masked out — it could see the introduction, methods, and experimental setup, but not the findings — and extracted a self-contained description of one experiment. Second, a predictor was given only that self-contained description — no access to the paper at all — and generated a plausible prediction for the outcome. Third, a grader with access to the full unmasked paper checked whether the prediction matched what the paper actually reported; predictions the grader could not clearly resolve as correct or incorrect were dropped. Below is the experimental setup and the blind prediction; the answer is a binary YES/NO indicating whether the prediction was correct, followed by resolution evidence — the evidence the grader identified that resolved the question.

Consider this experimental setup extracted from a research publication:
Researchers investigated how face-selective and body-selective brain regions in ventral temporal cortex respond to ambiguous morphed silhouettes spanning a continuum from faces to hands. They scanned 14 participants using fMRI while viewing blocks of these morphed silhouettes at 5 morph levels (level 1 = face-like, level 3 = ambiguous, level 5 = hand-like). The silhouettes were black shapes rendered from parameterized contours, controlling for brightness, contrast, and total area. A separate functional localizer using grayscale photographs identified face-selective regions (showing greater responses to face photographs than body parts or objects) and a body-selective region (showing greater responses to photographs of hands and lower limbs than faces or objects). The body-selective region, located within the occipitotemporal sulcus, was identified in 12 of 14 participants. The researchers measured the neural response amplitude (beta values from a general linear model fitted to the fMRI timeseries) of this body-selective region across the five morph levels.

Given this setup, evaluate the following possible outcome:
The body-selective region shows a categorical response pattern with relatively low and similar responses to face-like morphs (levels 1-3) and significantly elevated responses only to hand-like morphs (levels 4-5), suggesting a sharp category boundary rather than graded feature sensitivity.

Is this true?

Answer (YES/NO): NO